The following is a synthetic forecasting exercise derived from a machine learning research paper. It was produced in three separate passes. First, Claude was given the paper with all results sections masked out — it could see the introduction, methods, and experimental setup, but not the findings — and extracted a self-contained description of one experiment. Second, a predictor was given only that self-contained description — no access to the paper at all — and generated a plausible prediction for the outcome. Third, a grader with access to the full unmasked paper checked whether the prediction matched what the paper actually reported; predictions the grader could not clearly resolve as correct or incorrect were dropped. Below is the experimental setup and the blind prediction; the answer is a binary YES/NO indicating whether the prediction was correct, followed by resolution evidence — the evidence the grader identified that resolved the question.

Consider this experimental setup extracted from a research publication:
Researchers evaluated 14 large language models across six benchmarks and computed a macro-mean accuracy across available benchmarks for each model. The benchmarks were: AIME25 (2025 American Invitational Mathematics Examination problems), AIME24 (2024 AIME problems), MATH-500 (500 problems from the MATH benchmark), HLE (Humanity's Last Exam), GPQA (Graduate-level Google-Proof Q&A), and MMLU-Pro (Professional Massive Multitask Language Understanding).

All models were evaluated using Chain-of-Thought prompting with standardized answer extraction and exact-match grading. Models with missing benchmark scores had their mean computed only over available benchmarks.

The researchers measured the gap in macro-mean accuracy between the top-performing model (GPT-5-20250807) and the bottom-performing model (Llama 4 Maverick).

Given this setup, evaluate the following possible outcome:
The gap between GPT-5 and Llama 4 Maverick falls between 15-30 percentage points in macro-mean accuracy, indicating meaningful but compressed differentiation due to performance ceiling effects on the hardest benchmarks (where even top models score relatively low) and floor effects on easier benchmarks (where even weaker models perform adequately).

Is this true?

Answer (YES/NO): NO